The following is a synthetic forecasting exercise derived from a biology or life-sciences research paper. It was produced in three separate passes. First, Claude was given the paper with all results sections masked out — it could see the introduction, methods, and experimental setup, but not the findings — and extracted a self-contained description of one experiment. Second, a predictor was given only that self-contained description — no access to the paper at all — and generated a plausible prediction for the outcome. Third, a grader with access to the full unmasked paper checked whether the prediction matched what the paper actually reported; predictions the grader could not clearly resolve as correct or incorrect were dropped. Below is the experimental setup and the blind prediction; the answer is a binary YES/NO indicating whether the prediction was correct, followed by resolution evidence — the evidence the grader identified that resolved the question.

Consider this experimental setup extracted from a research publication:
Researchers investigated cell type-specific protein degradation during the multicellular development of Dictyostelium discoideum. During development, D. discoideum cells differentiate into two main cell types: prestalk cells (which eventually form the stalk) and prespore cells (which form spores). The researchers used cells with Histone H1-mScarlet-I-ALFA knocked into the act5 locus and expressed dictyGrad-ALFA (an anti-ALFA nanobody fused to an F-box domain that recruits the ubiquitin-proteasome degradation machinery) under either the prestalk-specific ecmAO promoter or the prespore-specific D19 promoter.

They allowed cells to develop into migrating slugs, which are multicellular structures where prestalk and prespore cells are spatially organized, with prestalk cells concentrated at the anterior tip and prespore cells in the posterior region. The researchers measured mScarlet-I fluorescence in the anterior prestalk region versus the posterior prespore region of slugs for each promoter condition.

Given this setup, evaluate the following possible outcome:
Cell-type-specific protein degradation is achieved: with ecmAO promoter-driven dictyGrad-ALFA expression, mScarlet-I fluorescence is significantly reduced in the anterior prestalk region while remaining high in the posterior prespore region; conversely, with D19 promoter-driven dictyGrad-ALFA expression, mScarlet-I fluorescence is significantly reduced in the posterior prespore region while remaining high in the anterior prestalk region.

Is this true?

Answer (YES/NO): YES